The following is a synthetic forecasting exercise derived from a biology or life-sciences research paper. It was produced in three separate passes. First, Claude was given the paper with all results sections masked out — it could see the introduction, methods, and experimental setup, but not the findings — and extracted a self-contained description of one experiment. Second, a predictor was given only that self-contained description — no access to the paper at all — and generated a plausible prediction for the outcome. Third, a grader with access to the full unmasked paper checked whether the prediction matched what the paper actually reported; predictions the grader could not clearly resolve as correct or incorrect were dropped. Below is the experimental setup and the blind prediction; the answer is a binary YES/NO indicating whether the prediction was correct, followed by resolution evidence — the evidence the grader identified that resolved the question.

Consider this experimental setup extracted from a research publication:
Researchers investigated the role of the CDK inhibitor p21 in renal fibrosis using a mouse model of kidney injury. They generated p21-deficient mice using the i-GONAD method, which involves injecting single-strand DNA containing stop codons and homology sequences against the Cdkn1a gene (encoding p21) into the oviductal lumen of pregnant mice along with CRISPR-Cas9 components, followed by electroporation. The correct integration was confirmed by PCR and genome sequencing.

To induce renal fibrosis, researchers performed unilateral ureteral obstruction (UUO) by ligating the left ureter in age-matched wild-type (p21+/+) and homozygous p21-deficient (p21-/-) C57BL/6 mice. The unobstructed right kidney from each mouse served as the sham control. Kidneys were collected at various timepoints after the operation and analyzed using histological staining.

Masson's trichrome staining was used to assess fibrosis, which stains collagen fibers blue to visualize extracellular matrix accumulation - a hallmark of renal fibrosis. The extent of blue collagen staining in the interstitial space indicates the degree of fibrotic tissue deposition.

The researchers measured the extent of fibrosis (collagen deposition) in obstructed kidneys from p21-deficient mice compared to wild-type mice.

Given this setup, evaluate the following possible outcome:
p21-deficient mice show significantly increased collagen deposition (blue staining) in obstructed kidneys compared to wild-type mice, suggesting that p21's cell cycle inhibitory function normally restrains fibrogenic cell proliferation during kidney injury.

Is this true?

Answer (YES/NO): YES